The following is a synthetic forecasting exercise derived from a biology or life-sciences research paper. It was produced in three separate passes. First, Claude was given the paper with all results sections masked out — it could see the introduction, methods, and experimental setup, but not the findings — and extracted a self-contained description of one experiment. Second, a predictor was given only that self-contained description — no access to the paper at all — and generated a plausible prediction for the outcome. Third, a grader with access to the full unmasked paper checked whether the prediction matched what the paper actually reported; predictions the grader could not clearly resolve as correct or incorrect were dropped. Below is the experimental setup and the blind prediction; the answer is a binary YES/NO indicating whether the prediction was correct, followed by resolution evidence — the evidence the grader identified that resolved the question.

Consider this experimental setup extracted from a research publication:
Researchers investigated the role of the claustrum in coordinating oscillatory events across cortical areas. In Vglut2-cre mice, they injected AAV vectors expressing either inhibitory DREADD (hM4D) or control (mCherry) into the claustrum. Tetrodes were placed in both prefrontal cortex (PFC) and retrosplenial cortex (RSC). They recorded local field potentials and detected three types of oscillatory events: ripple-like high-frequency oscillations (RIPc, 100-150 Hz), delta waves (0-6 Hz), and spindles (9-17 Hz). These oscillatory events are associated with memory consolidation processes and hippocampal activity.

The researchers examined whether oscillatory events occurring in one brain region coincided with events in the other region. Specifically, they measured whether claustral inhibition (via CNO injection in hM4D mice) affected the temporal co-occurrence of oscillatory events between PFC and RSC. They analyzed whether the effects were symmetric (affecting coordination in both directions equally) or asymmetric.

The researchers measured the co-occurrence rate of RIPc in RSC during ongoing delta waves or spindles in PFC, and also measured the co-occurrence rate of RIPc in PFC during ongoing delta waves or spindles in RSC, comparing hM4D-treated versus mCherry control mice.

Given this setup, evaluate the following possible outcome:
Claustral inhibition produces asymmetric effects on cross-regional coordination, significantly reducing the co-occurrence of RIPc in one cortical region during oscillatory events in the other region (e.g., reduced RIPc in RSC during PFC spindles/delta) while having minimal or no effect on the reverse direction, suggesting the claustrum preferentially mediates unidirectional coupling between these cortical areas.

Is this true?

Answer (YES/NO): YES